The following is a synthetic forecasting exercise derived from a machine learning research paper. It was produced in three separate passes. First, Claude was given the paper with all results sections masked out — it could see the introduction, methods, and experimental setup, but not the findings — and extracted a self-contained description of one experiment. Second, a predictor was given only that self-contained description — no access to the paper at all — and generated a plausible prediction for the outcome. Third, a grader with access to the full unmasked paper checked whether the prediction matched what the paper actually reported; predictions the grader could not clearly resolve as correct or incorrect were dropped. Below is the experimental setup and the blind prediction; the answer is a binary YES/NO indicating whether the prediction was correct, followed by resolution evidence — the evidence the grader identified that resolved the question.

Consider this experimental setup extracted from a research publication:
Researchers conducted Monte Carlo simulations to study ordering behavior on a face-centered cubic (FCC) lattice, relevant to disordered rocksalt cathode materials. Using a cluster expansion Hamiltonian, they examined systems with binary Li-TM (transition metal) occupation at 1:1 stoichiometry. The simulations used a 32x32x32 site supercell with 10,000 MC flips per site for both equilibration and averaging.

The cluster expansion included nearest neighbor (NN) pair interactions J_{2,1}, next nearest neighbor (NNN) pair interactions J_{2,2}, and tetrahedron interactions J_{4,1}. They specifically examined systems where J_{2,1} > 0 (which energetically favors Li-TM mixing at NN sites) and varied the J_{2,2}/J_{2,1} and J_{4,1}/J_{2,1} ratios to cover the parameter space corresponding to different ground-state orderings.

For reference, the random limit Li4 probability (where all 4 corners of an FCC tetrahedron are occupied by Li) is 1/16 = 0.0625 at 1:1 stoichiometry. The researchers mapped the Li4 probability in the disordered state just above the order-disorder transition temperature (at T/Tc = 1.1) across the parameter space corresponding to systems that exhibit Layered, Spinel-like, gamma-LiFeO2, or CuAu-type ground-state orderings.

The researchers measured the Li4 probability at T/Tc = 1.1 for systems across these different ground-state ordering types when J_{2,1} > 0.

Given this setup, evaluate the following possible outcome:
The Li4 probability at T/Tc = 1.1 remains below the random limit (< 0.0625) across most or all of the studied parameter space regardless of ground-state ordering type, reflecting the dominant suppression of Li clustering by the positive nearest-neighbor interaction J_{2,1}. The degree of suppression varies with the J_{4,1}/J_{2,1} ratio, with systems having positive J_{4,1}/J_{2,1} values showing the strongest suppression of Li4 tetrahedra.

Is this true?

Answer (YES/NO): YES